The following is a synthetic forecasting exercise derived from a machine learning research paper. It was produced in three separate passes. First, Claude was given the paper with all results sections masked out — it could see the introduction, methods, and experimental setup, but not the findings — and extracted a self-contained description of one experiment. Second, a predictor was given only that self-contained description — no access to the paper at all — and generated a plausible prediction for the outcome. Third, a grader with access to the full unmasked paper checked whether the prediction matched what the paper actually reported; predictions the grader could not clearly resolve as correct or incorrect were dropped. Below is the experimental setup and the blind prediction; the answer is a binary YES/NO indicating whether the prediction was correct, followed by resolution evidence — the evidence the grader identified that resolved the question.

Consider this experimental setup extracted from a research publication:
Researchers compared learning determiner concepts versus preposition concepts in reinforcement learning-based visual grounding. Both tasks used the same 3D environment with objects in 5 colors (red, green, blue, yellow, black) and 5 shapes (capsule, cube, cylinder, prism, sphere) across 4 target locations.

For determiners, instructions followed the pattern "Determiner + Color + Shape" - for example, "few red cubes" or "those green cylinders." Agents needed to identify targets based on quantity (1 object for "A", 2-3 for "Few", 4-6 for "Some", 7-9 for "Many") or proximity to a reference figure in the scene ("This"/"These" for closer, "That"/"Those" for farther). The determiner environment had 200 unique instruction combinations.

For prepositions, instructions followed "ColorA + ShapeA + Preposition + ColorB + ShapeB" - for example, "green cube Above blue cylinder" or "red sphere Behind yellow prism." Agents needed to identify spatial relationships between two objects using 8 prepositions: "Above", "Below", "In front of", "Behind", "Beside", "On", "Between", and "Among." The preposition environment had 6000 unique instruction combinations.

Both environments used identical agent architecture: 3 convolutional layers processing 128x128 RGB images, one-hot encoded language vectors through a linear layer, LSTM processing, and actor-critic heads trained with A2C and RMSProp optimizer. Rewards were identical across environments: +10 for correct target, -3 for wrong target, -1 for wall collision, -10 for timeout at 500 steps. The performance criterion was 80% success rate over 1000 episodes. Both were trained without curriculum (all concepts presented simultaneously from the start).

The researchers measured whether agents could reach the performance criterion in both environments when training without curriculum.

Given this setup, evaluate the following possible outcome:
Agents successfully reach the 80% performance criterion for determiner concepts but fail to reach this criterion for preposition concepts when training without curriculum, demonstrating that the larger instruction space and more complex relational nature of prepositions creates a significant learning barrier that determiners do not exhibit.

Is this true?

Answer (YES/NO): YES